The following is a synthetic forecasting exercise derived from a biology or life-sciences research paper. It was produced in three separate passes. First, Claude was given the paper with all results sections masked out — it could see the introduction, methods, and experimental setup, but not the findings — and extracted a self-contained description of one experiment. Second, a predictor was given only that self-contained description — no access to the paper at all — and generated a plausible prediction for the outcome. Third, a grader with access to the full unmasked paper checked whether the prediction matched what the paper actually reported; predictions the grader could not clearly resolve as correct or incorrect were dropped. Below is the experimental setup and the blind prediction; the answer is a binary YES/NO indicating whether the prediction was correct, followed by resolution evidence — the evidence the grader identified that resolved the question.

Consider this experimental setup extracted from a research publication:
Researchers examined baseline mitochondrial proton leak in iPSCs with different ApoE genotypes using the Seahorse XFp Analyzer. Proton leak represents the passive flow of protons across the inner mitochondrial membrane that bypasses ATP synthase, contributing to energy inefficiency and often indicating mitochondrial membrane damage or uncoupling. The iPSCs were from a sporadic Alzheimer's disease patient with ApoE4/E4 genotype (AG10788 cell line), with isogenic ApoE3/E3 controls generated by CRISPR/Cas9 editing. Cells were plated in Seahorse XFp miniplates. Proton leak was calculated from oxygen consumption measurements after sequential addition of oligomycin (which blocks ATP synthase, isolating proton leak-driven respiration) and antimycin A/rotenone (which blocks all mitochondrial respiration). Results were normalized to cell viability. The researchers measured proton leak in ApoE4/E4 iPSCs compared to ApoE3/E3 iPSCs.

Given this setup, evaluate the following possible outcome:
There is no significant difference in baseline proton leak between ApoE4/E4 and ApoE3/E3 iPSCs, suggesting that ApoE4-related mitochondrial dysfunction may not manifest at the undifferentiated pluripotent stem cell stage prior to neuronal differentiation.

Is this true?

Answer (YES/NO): NO